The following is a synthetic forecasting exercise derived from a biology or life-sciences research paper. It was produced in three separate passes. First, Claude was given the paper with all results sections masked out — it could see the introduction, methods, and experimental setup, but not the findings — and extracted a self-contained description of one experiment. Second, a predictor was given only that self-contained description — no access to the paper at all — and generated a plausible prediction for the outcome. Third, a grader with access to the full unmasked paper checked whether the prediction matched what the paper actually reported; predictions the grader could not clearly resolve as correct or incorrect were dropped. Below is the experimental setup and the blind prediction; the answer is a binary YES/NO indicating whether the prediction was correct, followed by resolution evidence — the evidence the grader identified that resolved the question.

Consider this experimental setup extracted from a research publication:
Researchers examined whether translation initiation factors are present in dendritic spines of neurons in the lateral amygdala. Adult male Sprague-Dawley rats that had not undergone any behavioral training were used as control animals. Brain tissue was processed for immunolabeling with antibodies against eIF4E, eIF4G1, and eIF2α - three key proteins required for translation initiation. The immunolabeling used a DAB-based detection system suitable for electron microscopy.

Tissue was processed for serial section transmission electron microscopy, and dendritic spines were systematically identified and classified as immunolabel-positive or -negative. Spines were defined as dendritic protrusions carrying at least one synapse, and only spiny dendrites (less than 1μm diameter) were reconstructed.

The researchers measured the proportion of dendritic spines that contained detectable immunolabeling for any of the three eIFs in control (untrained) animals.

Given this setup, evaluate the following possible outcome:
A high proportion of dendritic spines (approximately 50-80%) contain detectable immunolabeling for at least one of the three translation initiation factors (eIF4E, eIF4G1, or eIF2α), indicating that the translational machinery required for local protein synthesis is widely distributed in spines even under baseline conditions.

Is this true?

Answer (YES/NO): NO